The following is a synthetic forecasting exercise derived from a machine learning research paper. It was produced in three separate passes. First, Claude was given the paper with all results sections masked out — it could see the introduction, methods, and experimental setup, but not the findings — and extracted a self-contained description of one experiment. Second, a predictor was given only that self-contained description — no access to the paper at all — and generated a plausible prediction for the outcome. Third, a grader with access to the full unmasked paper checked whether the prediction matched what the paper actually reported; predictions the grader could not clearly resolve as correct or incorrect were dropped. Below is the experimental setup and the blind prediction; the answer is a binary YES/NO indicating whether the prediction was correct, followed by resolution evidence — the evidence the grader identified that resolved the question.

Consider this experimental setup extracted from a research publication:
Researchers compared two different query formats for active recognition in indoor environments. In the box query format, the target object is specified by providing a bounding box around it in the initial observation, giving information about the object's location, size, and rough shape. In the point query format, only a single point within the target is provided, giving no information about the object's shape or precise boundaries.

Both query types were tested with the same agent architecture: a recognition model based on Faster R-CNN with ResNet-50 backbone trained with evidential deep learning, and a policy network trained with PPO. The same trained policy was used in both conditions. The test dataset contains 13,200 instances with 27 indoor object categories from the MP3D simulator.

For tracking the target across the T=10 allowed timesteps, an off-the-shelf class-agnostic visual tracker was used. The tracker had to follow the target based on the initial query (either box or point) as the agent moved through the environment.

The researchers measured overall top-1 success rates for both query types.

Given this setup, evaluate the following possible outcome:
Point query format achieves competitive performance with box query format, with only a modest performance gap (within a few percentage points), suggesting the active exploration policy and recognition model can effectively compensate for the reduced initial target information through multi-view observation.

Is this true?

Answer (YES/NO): NO